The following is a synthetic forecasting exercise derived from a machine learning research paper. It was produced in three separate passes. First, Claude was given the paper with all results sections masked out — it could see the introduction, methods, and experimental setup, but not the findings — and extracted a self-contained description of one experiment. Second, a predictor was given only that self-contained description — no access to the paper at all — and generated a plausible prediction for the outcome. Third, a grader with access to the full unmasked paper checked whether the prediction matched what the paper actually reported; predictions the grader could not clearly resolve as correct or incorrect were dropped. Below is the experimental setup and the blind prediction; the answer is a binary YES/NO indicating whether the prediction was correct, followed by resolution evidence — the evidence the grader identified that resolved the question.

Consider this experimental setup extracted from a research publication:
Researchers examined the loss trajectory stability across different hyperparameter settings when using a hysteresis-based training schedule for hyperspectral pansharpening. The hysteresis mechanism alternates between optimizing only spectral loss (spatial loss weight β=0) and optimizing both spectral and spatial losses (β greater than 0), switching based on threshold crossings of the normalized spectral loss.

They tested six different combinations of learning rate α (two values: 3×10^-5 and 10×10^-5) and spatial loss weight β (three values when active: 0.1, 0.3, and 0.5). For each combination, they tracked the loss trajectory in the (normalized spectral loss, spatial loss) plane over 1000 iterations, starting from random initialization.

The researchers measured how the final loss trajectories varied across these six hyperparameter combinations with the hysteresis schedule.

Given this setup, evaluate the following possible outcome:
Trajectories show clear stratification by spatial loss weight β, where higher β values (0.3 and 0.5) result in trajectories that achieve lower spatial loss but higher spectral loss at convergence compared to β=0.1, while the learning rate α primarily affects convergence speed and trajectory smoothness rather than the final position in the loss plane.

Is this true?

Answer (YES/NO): NO